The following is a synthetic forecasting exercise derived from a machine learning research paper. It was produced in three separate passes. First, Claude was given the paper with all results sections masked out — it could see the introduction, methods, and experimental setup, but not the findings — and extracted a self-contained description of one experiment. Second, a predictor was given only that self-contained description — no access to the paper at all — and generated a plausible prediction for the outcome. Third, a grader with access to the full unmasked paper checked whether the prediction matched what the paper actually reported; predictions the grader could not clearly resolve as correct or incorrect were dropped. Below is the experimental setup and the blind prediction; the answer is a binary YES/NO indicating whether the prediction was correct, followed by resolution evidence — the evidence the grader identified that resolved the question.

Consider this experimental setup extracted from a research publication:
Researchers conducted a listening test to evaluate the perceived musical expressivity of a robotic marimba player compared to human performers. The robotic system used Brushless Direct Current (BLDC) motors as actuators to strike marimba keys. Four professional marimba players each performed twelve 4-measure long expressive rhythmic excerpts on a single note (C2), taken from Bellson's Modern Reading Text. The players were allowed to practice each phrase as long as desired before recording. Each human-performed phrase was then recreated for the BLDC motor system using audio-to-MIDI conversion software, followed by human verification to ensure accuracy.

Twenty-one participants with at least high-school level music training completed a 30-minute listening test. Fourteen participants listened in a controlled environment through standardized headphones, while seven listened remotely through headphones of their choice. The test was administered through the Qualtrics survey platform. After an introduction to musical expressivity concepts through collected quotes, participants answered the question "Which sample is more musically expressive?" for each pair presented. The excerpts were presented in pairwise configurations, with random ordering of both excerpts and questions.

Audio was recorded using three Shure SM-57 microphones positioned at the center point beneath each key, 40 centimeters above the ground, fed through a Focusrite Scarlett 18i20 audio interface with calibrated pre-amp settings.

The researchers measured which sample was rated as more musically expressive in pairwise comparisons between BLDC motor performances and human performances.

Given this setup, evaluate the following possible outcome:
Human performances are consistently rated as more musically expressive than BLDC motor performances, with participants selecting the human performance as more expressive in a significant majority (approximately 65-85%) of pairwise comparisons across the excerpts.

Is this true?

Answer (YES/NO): NO